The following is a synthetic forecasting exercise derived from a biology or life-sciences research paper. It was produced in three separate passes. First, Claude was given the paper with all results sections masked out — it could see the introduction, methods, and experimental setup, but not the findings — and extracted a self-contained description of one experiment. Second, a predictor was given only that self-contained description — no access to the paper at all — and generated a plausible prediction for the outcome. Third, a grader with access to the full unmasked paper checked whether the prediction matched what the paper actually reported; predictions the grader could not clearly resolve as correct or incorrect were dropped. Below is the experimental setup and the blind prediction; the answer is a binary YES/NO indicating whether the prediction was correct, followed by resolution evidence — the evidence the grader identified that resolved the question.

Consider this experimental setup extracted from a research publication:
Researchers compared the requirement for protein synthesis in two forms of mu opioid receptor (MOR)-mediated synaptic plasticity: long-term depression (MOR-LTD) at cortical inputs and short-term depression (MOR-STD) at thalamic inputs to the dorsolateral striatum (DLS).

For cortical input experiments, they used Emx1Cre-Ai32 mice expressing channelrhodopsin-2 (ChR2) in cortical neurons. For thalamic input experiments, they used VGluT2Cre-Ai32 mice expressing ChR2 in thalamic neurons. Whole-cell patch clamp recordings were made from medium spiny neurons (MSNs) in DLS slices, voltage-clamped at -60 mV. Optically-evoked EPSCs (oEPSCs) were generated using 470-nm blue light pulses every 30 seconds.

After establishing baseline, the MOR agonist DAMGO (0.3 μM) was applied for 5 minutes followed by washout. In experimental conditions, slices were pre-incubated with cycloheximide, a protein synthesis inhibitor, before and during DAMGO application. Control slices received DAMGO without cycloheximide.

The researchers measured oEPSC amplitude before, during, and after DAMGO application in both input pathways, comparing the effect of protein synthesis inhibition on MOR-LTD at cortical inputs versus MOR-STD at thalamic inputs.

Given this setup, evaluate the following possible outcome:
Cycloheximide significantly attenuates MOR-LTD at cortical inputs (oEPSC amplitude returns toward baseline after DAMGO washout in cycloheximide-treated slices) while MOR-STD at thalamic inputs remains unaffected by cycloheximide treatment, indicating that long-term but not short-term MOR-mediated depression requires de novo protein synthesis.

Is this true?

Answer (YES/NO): YES